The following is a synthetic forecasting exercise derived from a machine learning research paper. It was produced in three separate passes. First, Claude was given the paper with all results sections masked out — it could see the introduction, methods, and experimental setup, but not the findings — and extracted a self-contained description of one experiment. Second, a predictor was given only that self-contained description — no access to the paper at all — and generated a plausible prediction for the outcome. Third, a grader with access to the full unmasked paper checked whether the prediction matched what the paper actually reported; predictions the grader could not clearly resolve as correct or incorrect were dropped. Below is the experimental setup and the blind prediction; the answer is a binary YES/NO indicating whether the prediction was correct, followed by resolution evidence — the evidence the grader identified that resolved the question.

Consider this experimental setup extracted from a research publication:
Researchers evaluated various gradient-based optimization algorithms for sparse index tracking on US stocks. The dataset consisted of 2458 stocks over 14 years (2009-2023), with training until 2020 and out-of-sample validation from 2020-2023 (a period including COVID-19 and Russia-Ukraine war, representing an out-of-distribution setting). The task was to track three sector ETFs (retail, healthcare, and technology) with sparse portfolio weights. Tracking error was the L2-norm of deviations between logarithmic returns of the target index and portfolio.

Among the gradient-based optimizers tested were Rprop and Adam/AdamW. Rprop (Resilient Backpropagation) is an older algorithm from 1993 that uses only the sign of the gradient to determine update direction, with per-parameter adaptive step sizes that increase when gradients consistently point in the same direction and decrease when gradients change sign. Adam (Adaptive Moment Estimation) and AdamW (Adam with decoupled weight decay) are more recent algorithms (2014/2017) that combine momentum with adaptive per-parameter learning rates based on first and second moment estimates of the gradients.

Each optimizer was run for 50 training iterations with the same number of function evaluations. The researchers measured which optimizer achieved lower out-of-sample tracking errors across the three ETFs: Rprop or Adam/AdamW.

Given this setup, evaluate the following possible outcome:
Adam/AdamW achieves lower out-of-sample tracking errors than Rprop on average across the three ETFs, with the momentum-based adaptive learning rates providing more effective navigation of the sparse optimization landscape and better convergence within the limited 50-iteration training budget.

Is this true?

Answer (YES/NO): NO